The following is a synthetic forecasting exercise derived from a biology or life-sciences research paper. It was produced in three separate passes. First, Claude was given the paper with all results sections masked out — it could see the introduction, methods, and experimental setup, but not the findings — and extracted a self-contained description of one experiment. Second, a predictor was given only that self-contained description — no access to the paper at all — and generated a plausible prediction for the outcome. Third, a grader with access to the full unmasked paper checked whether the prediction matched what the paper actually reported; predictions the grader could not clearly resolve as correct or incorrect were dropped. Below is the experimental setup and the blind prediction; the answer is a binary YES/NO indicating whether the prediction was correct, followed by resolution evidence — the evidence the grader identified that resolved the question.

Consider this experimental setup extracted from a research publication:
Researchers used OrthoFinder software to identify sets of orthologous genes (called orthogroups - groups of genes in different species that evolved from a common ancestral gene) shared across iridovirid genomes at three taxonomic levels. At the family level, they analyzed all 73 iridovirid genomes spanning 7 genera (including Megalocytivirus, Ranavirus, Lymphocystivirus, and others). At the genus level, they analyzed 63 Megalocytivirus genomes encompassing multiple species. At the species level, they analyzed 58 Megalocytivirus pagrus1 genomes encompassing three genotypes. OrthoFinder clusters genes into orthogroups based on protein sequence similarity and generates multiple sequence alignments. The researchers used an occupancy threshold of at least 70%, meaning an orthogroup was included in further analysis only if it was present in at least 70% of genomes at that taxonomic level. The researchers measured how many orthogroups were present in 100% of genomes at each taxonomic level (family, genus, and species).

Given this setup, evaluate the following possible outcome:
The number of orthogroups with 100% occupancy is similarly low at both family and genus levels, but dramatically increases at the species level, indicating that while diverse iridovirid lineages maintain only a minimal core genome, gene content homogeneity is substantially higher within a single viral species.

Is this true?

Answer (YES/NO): NO